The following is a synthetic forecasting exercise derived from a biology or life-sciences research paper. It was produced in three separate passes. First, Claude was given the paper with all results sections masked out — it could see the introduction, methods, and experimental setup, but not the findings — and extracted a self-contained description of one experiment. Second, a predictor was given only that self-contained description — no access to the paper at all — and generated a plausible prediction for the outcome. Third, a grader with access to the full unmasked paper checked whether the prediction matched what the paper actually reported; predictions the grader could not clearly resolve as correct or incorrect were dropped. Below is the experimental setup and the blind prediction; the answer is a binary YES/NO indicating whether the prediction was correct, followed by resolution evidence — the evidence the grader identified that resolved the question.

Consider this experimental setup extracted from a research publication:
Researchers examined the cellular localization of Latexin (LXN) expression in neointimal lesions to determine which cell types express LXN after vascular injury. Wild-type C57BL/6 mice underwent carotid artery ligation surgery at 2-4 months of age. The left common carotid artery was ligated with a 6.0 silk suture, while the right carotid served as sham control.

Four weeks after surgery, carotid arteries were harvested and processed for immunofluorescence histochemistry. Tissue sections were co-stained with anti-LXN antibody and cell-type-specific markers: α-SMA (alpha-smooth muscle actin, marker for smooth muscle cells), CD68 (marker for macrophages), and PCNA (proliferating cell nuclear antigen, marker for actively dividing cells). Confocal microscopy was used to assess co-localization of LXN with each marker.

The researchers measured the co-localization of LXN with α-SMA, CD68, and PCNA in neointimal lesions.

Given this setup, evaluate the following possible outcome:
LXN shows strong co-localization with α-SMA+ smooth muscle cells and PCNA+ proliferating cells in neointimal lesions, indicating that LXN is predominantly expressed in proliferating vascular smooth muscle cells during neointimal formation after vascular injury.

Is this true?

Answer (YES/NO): NO